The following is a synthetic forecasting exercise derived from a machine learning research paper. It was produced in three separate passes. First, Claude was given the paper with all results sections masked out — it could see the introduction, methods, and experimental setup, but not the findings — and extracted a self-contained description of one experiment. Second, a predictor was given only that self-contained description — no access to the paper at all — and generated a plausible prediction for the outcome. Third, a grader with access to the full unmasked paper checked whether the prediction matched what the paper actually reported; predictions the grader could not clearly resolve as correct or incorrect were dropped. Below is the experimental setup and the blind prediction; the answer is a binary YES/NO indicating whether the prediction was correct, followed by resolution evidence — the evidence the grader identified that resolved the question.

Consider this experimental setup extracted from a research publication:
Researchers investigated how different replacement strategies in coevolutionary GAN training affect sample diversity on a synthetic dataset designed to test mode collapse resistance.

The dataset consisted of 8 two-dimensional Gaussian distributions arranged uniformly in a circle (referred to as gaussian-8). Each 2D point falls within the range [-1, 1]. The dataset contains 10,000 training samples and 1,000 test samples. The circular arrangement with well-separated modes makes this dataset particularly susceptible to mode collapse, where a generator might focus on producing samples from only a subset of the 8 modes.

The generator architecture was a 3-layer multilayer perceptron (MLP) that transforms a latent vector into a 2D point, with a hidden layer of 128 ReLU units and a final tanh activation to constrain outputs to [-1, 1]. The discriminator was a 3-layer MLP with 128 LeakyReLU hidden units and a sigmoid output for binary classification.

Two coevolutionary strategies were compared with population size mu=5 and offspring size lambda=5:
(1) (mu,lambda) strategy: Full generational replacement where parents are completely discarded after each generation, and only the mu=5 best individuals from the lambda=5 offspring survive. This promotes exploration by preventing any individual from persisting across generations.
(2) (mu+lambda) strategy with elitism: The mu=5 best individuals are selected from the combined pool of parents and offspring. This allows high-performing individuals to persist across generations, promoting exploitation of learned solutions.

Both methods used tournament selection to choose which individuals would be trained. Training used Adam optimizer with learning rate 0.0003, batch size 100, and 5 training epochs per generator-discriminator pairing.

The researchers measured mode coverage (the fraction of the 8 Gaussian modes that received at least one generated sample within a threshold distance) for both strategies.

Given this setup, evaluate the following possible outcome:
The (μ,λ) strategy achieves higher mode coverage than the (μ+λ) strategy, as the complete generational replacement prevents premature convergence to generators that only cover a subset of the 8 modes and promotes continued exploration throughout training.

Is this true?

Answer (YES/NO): YES